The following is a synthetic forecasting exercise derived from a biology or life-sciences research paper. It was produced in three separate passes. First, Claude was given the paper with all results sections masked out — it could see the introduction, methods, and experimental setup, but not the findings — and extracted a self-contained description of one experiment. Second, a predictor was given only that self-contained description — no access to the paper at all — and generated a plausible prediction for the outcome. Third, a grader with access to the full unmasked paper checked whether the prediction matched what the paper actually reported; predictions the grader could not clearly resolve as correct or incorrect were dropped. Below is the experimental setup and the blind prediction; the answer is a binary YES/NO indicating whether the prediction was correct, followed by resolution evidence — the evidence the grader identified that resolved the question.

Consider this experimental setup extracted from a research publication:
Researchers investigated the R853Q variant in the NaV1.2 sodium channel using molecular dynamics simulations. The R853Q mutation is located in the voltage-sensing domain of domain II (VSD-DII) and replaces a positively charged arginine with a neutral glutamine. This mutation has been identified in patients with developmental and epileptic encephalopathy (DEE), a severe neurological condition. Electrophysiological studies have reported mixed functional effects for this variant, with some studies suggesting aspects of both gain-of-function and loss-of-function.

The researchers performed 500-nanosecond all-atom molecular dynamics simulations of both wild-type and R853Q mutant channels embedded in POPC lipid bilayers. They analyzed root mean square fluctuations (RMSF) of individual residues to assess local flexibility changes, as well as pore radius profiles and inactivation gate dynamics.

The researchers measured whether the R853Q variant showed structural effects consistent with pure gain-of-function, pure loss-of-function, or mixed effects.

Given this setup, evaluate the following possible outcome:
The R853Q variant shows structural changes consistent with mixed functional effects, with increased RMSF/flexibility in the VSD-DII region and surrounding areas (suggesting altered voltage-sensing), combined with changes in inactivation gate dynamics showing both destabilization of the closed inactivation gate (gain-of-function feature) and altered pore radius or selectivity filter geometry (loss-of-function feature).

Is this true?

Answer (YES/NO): NO